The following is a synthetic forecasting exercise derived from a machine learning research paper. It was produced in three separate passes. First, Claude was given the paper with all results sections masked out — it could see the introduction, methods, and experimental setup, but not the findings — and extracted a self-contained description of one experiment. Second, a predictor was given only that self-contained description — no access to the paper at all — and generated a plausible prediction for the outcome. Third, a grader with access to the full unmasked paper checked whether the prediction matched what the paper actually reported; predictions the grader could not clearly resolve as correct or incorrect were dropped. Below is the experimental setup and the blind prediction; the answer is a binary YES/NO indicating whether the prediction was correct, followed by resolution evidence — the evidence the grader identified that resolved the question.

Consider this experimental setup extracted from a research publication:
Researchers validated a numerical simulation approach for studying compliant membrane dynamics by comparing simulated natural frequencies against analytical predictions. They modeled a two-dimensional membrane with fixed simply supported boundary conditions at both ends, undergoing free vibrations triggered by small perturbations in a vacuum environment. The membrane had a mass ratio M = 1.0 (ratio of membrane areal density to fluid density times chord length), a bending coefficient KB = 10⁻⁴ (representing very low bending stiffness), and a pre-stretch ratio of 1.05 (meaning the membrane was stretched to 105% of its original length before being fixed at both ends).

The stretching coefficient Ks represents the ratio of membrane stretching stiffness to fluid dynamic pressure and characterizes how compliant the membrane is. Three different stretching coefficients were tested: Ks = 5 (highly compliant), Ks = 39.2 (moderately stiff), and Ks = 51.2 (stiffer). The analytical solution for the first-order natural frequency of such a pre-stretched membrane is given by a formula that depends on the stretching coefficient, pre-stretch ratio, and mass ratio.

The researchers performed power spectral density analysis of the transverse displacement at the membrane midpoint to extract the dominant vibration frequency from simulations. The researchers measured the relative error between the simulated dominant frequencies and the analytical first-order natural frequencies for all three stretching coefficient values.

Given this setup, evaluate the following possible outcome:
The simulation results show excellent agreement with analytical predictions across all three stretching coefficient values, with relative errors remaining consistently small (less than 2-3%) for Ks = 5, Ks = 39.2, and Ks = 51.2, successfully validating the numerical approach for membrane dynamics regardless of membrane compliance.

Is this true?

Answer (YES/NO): YES